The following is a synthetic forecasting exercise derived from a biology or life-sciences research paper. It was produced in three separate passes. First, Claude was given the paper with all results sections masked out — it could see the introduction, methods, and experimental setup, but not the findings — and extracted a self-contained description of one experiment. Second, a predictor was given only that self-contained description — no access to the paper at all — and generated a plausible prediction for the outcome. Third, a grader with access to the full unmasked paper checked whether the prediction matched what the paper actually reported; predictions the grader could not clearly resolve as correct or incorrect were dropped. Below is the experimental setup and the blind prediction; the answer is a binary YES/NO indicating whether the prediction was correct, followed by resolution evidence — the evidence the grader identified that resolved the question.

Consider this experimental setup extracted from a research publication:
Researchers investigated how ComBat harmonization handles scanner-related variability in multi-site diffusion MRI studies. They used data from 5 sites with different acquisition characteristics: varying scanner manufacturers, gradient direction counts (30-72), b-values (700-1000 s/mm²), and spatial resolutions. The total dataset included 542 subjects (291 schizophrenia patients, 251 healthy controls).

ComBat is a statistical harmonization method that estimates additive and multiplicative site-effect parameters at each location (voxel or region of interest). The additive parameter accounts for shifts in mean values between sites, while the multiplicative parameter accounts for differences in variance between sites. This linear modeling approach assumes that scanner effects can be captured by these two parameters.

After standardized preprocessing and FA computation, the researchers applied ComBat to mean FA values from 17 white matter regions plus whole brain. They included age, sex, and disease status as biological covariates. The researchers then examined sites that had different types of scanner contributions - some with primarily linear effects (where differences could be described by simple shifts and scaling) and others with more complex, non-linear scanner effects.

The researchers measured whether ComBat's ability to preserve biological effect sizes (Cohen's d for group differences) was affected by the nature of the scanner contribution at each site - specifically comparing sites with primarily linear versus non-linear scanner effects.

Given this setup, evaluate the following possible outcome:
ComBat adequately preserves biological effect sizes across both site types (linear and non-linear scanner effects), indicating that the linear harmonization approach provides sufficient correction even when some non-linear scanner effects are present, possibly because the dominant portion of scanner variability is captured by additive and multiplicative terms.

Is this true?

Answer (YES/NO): NO